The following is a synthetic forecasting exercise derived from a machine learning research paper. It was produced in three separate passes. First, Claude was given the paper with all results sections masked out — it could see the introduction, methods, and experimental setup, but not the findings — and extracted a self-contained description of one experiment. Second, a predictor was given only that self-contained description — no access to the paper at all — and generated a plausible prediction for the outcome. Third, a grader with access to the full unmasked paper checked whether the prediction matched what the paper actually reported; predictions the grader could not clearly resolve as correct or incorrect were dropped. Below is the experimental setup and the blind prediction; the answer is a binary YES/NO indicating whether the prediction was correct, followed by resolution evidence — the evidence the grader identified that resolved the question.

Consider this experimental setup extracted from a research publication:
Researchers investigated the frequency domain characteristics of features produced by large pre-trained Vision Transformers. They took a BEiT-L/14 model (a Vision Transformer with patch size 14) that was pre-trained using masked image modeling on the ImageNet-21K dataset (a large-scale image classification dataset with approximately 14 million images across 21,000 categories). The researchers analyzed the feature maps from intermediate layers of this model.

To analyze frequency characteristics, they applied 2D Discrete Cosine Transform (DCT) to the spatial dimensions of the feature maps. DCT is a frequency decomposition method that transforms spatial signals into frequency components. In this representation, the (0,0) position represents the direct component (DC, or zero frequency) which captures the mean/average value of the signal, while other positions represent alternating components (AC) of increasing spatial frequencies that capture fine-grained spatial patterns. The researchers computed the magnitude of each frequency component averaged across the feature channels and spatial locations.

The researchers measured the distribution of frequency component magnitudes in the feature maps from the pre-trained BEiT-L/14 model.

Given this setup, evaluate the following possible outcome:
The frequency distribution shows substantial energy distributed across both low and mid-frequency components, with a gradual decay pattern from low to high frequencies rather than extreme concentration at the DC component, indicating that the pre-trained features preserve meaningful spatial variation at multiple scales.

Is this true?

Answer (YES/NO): NO